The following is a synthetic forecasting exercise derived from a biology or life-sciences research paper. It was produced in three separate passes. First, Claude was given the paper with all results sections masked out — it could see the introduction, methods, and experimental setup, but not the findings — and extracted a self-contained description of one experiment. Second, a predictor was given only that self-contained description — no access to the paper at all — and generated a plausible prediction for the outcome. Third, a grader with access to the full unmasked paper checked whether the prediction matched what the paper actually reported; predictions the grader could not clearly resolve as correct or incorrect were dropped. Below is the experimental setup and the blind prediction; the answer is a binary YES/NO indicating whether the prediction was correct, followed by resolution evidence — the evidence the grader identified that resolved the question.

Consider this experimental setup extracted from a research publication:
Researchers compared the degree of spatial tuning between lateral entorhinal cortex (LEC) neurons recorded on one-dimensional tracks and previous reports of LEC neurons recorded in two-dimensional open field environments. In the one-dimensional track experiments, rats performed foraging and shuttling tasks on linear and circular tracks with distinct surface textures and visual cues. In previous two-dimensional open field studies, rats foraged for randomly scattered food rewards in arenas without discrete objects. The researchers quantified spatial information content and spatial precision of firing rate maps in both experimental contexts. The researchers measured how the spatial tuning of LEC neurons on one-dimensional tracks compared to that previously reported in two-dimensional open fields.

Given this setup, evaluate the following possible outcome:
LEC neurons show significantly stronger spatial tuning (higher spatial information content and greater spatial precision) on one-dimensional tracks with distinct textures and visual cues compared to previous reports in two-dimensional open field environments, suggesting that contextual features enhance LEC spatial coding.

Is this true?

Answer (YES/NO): YES